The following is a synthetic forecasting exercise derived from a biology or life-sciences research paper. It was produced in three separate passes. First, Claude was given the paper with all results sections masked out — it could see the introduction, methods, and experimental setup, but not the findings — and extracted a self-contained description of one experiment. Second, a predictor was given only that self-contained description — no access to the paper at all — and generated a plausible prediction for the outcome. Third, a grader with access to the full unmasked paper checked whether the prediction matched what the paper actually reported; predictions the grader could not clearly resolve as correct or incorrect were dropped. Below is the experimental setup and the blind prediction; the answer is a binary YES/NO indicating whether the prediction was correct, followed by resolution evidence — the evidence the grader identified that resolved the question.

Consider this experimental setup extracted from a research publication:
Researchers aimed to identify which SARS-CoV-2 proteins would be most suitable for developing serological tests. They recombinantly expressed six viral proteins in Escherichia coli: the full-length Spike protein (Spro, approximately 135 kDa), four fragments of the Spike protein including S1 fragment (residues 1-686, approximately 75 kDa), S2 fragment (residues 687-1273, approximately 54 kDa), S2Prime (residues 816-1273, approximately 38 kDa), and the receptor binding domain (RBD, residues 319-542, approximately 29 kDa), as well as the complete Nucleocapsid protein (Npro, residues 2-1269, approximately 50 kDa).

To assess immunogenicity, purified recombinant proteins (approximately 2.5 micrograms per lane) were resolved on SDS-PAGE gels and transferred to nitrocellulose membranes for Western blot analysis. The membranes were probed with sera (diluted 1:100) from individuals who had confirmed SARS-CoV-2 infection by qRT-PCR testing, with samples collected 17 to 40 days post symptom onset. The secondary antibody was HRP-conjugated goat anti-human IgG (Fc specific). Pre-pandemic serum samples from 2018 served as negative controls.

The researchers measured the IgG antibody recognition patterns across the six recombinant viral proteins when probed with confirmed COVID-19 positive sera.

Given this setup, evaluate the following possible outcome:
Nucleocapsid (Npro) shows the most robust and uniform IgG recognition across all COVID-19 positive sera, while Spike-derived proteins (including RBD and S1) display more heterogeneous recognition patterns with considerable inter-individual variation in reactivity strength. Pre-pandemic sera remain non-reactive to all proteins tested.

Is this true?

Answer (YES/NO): NO